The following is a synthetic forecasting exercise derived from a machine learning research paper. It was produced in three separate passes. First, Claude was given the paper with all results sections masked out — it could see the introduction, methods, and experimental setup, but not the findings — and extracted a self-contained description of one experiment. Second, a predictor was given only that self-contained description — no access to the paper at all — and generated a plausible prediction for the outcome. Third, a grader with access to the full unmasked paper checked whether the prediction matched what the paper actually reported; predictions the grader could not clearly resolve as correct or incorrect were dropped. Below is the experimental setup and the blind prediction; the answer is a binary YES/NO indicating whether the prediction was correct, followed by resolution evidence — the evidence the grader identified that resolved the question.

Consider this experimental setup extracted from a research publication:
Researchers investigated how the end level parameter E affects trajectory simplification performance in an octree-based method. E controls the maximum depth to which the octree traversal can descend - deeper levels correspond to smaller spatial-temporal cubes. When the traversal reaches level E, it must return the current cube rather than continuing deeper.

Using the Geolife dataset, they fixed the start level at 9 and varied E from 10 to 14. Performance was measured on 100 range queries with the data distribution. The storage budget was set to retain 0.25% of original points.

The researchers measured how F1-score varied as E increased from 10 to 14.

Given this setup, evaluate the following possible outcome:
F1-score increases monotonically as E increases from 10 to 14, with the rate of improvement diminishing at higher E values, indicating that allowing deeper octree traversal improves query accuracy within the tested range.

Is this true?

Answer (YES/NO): NO